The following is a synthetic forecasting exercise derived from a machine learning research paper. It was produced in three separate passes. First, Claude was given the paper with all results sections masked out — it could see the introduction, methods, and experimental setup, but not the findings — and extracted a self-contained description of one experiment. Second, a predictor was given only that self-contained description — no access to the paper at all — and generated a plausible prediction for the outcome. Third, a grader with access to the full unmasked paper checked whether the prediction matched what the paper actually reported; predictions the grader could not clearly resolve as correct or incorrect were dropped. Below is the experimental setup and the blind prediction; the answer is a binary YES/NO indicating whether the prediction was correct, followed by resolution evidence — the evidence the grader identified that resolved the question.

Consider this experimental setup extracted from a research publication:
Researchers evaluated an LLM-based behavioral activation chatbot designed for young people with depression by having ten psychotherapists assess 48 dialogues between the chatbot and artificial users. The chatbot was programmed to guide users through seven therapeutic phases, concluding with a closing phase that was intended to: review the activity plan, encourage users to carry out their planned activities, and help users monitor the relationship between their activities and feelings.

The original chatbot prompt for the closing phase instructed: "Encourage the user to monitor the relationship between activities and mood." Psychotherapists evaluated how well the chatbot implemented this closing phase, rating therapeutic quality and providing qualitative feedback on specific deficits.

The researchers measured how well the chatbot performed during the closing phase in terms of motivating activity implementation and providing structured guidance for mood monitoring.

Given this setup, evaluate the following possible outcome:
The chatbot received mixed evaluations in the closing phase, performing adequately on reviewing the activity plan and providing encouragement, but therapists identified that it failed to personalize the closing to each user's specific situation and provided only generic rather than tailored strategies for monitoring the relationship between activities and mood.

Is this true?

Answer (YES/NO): NO